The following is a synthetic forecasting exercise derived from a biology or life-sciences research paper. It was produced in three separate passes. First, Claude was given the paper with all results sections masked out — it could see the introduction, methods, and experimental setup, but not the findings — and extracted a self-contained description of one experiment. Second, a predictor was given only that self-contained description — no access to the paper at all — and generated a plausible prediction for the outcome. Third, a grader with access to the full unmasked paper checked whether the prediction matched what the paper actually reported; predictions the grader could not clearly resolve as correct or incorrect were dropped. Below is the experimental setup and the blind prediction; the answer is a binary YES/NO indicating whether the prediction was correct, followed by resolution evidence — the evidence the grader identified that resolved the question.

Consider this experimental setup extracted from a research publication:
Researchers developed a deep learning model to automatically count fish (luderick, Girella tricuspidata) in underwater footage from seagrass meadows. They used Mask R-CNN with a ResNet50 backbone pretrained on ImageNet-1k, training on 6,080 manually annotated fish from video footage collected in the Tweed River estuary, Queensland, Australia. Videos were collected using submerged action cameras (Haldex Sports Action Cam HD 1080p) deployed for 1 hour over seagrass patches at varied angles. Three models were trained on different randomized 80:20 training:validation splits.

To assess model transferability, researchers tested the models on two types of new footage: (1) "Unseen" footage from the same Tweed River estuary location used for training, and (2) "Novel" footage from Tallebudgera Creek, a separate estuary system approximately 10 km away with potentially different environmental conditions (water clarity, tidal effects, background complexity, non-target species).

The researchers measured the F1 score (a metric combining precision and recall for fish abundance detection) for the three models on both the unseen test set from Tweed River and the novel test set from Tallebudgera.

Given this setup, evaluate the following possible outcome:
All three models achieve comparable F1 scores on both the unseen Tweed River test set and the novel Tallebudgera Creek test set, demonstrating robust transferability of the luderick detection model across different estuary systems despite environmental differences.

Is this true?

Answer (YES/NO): YES